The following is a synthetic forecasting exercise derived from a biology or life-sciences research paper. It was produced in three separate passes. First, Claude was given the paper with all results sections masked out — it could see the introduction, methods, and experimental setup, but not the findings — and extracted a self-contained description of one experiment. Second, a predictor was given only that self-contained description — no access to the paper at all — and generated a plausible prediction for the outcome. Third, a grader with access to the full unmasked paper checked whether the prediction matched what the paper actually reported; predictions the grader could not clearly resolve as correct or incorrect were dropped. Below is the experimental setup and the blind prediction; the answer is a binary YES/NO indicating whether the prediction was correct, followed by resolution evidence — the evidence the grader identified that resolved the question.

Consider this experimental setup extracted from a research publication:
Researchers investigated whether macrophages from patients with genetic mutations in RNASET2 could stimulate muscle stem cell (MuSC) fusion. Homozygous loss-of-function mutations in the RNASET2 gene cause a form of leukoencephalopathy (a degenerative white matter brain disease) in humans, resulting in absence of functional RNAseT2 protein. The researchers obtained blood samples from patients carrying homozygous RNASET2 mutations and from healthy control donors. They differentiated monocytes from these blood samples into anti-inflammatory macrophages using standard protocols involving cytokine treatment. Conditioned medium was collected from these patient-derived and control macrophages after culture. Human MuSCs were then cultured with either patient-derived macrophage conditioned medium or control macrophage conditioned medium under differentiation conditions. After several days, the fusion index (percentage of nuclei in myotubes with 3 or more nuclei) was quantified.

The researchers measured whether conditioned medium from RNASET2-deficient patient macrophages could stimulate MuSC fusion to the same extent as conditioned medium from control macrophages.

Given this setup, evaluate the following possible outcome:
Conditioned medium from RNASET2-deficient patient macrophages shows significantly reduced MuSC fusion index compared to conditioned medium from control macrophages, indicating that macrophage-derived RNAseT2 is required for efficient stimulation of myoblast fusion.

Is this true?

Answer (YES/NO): YES